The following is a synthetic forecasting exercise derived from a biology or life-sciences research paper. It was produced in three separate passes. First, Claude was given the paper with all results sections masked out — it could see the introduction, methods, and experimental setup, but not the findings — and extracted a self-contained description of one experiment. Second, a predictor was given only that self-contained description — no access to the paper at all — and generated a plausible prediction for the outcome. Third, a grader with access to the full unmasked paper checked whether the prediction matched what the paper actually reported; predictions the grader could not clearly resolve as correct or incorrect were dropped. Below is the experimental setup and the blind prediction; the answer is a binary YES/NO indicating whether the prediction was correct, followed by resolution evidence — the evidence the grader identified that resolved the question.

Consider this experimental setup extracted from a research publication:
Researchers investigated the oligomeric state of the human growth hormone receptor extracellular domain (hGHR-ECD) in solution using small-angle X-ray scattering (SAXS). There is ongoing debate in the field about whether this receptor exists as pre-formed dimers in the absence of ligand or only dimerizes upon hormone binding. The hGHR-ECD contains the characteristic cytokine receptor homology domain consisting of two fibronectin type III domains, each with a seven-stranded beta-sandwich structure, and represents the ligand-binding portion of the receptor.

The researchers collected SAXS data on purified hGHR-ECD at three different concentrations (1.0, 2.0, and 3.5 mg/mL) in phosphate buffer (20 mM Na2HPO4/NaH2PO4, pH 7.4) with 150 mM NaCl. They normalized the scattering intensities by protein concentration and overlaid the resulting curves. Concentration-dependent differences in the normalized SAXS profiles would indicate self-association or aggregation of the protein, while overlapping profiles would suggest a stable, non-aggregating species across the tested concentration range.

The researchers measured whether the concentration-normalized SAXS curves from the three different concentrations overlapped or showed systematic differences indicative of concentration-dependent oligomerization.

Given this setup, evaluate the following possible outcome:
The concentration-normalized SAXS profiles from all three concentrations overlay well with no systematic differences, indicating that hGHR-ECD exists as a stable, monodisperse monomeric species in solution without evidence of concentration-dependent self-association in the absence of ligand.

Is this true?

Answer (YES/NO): YES